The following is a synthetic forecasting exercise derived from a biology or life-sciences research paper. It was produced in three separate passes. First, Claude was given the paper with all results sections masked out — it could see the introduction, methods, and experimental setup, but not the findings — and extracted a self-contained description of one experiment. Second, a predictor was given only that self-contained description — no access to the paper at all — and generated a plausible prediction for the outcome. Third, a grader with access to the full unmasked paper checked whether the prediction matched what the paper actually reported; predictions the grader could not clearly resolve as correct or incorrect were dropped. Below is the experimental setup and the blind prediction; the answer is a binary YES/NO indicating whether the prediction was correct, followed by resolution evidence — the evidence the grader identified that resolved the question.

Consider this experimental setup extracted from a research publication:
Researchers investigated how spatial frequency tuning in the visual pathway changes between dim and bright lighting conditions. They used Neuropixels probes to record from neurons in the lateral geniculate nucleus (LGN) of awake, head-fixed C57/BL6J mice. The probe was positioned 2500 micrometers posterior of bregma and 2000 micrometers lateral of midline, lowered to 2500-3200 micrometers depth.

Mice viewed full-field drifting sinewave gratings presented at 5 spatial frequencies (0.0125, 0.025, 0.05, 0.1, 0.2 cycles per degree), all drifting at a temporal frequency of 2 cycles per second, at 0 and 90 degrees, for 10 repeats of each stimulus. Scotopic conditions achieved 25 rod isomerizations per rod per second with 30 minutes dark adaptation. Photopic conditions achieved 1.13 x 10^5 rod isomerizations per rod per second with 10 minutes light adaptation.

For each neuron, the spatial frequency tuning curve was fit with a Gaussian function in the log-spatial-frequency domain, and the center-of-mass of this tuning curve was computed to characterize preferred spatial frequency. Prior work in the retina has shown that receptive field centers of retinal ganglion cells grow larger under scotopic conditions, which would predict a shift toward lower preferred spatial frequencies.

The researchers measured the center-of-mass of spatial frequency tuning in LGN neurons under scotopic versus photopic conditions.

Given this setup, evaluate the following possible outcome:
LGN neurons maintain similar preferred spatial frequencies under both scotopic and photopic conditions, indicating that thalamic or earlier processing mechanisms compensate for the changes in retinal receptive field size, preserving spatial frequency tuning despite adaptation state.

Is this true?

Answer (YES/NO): NO